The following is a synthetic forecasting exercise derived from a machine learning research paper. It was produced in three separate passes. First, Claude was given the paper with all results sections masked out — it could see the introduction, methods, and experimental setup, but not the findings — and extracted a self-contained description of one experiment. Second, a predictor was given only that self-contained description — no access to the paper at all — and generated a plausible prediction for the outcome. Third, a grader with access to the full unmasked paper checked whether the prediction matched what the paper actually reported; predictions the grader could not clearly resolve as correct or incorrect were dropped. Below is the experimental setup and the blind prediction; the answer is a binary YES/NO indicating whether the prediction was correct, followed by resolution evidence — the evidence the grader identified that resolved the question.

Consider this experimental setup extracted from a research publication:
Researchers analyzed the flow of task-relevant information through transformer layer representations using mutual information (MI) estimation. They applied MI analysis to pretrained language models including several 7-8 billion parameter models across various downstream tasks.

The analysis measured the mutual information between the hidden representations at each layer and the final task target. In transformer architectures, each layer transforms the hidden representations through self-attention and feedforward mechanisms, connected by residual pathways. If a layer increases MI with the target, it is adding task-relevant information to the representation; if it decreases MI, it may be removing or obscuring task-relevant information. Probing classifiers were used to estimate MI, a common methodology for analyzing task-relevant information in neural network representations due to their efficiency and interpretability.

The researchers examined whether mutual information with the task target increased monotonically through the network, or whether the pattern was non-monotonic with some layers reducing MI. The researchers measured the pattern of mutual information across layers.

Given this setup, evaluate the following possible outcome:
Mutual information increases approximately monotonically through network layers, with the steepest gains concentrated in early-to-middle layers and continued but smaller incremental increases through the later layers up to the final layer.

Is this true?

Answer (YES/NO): NO